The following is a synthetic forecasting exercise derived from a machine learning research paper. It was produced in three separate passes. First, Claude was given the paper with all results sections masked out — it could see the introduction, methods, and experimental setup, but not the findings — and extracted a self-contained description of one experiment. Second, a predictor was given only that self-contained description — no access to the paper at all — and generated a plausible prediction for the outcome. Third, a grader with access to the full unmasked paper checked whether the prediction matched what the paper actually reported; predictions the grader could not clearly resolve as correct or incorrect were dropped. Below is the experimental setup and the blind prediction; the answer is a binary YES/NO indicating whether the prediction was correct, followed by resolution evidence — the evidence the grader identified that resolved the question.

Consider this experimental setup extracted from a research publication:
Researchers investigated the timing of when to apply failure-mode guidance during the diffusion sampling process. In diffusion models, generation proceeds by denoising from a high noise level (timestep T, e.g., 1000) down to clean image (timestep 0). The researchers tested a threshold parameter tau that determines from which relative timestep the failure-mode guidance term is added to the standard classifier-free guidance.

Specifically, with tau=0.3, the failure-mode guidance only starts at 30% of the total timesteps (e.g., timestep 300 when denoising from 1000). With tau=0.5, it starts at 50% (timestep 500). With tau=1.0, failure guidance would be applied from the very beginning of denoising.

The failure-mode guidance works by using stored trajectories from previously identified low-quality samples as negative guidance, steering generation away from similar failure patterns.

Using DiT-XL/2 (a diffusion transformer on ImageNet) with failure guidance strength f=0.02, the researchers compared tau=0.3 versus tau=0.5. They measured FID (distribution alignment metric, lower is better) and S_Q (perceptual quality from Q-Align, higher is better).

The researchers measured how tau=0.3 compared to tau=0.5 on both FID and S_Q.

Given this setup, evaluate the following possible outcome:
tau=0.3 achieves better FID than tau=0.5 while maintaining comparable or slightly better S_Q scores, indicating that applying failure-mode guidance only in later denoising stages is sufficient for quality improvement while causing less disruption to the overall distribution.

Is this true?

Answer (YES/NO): NO